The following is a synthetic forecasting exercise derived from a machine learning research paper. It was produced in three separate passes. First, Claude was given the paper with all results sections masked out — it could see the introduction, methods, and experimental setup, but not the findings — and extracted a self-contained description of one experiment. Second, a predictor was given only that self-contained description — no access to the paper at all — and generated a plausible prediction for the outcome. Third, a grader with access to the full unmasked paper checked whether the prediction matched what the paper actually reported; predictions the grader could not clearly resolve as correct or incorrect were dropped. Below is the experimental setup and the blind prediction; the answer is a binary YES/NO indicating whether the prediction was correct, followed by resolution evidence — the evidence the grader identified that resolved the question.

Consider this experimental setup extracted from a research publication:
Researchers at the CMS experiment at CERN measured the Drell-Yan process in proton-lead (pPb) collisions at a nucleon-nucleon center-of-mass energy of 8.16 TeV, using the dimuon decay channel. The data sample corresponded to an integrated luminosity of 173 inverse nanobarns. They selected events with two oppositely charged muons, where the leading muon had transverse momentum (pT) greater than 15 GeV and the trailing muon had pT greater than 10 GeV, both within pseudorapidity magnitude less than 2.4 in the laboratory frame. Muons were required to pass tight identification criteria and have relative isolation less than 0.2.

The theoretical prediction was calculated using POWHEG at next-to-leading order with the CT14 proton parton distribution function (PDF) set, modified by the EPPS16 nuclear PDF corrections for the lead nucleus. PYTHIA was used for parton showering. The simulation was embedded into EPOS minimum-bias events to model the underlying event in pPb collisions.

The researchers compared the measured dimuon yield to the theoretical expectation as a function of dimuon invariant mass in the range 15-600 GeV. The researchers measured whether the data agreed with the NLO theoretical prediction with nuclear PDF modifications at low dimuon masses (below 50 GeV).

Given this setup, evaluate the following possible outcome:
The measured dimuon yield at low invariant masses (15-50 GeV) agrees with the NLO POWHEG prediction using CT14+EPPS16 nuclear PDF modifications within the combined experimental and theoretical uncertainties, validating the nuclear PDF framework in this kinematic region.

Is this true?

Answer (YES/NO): NO